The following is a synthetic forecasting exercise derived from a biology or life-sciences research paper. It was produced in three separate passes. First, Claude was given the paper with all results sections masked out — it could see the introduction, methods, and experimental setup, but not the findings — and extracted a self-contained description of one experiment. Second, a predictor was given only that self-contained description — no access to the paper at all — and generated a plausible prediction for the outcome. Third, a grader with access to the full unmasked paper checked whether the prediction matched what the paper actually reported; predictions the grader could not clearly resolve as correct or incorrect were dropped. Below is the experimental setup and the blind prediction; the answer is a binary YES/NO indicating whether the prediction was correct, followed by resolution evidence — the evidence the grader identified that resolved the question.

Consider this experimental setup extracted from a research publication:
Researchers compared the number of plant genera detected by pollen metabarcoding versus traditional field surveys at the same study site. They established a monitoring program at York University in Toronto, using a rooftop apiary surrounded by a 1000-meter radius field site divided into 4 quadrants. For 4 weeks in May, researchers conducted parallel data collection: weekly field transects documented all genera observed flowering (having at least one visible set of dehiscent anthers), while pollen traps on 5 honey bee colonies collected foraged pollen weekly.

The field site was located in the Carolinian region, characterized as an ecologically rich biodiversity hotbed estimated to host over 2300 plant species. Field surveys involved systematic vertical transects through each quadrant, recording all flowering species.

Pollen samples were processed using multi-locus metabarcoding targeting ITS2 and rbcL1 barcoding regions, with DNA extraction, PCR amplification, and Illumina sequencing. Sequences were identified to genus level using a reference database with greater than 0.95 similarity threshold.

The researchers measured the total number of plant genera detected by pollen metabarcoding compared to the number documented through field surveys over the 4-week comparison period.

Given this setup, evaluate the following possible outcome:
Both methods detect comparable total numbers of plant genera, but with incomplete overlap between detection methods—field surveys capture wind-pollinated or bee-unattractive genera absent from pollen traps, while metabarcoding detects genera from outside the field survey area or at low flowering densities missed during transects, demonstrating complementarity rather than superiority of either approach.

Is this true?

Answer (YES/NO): NO